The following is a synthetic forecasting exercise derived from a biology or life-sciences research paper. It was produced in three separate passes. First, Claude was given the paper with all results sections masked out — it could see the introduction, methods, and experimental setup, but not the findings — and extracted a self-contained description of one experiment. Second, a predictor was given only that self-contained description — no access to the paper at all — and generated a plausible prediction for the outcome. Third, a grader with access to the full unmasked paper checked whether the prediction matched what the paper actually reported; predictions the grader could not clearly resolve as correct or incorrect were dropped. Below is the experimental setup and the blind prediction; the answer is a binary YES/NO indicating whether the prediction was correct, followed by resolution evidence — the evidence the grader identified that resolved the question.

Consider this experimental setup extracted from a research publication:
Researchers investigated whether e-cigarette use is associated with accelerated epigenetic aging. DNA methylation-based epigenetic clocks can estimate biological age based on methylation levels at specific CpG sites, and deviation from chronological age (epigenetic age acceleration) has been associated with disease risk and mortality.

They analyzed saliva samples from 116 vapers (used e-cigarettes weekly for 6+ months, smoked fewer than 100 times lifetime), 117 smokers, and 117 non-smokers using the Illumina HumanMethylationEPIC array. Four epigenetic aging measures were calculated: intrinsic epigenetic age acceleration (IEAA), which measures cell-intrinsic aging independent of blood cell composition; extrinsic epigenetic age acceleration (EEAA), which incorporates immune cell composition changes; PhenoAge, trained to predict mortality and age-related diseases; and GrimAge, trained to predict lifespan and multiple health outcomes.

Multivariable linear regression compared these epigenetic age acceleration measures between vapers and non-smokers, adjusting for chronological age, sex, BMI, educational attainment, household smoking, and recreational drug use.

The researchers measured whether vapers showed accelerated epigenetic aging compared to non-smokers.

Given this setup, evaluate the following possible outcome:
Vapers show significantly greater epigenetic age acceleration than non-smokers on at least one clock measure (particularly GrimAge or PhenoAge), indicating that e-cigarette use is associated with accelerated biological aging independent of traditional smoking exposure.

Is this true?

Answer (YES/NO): NO